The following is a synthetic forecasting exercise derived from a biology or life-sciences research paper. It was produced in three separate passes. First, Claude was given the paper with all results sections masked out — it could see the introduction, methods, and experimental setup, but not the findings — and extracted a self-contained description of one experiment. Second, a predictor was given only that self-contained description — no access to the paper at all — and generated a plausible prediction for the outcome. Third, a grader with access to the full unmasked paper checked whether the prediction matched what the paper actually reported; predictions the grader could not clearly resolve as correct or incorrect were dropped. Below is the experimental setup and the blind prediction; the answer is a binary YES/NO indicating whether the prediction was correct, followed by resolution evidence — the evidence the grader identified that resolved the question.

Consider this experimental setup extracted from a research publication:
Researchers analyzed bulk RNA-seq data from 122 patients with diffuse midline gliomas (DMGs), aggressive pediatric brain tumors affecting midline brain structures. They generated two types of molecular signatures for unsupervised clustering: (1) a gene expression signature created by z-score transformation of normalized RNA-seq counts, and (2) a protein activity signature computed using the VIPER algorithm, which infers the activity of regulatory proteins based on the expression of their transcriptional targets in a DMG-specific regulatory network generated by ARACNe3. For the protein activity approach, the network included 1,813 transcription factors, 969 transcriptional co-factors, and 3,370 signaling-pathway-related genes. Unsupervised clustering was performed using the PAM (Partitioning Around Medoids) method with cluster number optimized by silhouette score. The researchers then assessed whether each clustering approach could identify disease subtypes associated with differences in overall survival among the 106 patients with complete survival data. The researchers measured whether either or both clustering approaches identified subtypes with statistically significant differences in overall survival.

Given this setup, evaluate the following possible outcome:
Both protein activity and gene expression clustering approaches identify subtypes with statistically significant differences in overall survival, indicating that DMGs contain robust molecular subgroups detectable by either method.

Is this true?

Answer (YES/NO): NO